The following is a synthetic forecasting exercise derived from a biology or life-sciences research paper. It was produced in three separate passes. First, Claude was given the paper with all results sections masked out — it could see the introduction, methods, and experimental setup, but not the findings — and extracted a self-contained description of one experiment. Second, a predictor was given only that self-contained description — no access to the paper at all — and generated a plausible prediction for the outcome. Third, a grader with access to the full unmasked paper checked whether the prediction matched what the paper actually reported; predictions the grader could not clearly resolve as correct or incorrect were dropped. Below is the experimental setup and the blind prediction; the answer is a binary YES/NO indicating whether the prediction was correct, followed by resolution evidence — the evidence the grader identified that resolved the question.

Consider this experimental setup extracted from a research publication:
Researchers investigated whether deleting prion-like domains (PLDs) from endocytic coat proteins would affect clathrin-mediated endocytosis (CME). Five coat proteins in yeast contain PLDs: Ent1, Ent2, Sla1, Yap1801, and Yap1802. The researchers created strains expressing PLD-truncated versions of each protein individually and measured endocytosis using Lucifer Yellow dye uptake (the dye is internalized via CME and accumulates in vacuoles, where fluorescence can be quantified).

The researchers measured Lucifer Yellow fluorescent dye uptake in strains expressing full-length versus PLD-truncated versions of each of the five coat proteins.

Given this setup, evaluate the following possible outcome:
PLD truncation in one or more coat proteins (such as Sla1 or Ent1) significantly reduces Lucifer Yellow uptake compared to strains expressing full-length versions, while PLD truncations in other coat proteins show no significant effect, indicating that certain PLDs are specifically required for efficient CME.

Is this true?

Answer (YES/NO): YES